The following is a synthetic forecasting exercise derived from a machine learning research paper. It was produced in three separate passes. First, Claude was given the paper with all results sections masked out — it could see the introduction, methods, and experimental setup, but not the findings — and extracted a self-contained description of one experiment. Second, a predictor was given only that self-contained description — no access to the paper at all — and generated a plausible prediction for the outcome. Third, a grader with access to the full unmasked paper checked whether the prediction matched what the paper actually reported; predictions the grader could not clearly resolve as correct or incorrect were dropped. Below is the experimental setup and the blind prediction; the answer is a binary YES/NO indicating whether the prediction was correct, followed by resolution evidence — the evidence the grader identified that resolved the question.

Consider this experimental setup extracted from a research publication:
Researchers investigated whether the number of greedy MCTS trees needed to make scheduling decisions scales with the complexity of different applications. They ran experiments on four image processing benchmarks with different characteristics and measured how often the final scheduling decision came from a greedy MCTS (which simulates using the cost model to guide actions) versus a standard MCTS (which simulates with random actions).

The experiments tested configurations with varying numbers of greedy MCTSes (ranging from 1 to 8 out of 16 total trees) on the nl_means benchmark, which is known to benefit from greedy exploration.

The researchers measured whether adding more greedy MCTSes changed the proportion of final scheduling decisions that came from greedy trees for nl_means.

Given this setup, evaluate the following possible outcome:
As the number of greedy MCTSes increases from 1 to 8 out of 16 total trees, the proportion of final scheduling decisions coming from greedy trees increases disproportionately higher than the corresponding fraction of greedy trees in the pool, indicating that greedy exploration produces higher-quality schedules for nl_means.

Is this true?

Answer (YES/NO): NO